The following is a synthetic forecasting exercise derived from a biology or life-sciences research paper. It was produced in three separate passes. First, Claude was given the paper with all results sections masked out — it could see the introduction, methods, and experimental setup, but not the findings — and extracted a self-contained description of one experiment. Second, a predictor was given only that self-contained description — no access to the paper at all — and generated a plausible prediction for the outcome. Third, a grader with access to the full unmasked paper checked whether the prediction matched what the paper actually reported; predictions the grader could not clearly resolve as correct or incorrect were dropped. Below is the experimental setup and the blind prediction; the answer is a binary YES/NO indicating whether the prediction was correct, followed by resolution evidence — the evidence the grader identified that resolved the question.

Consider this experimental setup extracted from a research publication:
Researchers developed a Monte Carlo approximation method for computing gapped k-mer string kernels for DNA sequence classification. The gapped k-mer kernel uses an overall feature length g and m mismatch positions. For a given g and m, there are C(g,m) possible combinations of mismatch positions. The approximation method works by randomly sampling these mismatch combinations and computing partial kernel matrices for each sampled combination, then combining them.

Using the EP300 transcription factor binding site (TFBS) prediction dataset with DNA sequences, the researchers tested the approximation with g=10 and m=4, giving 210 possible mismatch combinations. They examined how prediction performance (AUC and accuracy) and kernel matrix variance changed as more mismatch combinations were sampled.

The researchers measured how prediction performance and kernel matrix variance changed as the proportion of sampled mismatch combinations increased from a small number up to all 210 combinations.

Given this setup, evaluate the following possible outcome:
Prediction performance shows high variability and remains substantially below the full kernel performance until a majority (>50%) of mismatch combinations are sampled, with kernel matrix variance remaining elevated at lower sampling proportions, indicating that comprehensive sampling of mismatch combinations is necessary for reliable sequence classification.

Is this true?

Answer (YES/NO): NO